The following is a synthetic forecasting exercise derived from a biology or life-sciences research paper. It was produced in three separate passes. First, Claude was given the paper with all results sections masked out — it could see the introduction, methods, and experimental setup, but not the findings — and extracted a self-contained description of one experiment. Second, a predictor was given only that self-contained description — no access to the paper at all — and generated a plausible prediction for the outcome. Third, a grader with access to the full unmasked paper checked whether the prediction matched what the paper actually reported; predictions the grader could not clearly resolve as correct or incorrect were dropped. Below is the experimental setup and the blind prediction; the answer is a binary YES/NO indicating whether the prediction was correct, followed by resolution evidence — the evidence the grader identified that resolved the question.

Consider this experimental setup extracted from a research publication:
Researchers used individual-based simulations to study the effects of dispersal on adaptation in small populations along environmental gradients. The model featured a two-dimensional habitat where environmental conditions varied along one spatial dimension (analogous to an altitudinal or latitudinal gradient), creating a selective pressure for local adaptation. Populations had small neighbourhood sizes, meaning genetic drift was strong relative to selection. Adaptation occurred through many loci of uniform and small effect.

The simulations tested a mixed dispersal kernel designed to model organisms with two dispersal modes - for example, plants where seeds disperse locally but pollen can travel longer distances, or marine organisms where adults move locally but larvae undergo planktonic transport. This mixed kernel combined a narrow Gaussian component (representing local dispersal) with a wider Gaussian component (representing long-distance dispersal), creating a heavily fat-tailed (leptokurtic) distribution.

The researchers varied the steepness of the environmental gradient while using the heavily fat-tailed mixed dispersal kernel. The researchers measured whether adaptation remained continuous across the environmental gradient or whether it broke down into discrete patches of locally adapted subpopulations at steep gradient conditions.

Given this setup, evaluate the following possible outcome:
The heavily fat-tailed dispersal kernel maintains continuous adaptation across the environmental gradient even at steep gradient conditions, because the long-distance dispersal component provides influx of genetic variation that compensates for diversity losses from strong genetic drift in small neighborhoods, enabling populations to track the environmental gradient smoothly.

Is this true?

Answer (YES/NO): NO